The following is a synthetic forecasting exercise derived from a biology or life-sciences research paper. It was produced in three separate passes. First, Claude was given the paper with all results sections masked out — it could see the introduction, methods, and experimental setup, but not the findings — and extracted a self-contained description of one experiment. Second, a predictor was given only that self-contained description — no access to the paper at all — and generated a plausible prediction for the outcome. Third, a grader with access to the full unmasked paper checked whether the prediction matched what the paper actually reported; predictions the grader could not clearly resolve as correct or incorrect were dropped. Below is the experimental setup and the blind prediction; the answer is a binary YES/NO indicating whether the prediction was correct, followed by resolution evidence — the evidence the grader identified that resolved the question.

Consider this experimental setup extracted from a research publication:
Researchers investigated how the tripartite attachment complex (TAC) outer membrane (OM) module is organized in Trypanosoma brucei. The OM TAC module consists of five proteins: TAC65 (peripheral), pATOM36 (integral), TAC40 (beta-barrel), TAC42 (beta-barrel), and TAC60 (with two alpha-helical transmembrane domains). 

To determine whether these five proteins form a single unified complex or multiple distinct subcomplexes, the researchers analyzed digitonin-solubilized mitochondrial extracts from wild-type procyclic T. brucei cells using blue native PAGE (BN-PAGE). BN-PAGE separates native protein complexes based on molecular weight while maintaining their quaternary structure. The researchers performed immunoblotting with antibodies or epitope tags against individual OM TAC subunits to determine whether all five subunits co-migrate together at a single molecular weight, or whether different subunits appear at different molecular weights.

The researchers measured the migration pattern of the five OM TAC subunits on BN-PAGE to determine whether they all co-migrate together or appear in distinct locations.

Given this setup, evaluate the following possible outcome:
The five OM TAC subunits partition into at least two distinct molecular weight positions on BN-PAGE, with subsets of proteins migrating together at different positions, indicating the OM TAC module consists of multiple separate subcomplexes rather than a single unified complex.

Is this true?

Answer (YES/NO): YES